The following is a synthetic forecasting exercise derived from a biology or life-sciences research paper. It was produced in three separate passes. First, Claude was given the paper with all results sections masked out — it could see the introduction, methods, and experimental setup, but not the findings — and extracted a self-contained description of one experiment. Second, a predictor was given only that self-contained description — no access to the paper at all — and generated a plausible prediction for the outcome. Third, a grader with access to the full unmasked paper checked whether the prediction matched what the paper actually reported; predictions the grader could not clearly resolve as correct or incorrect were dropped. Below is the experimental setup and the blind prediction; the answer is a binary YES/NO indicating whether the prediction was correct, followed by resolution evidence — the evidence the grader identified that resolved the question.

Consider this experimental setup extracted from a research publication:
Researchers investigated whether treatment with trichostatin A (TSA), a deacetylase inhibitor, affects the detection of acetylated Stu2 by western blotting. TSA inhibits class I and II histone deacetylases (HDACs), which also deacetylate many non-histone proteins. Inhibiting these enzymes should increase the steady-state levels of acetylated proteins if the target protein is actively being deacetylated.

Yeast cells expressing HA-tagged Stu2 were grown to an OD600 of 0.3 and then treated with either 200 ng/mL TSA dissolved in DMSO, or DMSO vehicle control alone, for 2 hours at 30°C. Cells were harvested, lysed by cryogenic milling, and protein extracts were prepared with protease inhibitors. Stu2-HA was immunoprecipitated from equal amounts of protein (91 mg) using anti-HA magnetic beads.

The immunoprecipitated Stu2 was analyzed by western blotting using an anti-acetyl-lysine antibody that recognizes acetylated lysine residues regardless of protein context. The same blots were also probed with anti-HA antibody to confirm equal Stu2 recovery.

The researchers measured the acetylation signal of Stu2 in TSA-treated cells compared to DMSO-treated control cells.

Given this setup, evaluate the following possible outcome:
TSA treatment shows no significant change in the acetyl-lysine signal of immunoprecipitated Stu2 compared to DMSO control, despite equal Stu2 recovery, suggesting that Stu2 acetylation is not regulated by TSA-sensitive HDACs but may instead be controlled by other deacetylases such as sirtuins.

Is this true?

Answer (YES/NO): NO